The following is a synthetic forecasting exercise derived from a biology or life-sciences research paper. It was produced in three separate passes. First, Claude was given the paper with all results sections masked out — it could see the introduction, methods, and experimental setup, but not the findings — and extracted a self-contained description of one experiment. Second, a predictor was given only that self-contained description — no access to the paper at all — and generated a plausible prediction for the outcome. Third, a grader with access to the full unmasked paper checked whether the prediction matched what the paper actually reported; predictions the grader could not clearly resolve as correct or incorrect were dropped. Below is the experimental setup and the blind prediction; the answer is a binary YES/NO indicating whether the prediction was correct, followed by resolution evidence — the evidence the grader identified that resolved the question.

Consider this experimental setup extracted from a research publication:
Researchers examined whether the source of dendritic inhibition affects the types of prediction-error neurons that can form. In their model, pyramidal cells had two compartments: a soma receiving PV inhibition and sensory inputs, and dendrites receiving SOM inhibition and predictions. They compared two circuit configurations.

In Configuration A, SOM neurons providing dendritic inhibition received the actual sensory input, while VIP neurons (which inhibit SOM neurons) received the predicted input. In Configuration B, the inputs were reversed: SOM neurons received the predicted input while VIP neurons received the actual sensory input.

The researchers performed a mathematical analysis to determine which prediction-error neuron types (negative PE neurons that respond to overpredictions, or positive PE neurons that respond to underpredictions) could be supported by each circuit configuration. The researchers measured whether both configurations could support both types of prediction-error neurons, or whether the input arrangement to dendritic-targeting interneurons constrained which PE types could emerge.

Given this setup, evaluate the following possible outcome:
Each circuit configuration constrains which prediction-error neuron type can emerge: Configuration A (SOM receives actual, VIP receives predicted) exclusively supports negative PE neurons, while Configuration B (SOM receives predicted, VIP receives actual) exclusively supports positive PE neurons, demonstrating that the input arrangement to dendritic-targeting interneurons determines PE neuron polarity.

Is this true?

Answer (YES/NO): NO